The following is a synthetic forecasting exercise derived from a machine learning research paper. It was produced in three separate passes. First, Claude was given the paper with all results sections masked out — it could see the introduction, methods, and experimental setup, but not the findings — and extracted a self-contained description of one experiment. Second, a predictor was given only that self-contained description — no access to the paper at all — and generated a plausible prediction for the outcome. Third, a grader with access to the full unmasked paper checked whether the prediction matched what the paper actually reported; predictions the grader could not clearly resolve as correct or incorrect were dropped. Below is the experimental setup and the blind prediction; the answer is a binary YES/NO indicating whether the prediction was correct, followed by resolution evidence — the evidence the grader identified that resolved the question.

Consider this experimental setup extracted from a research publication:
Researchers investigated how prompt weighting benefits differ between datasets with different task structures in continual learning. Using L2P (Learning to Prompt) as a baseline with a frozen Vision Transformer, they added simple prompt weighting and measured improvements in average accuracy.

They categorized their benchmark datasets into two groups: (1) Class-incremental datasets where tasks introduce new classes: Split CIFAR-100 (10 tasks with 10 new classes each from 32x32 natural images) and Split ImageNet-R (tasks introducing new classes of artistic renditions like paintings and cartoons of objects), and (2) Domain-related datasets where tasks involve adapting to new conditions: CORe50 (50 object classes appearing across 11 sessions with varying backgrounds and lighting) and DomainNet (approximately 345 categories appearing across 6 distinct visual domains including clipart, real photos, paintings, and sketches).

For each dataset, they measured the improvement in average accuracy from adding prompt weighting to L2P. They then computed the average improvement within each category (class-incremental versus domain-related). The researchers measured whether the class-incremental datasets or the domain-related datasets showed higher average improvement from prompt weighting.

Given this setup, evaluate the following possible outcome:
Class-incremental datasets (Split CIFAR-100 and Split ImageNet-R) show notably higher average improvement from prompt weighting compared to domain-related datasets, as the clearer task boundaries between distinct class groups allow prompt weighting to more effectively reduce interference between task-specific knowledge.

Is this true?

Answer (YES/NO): NO